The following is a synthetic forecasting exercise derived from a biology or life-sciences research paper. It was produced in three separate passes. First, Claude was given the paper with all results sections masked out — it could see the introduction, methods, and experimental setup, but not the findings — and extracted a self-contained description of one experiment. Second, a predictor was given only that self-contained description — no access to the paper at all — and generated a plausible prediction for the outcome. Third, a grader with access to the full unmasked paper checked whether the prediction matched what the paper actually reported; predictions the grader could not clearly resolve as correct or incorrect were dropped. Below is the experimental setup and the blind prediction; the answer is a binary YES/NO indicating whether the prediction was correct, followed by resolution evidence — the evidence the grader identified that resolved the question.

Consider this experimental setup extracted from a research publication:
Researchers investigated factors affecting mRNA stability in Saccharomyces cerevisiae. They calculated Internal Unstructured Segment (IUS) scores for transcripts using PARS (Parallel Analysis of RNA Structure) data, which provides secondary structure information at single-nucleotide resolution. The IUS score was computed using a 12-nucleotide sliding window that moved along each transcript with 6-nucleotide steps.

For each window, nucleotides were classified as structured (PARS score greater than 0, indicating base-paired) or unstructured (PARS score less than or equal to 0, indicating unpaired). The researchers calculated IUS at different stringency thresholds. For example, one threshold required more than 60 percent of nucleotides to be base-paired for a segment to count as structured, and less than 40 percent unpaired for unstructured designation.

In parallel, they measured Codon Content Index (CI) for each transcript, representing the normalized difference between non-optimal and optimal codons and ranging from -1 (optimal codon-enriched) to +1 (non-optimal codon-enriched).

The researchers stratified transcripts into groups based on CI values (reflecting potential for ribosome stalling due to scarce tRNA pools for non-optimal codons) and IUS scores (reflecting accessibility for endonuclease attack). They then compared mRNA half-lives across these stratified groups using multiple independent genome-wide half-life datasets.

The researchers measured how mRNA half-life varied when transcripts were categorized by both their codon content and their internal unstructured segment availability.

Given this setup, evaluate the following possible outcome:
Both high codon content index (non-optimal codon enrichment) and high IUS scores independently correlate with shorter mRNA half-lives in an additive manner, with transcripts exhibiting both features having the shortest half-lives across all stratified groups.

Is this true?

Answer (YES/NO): NO